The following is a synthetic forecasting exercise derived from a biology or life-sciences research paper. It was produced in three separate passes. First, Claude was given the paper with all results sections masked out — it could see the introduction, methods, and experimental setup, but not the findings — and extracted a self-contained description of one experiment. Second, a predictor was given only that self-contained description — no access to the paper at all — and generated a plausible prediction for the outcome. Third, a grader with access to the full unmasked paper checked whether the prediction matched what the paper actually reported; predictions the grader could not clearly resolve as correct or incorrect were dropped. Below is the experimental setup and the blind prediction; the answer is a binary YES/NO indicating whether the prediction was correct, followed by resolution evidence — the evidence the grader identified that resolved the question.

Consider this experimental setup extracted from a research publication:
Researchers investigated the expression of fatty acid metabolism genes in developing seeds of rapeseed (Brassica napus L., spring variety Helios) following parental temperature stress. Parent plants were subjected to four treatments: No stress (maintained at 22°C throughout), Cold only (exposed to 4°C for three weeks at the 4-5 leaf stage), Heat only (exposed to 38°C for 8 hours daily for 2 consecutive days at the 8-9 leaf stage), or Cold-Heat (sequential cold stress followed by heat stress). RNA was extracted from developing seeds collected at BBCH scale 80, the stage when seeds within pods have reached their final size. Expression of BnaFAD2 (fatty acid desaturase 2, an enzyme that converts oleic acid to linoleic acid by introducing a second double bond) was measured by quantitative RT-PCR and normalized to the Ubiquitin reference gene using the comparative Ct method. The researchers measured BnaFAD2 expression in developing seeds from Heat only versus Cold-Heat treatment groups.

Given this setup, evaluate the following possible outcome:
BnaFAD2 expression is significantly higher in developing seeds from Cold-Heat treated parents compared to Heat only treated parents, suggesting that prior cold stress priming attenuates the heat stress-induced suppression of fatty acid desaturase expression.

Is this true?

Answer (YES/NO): YES